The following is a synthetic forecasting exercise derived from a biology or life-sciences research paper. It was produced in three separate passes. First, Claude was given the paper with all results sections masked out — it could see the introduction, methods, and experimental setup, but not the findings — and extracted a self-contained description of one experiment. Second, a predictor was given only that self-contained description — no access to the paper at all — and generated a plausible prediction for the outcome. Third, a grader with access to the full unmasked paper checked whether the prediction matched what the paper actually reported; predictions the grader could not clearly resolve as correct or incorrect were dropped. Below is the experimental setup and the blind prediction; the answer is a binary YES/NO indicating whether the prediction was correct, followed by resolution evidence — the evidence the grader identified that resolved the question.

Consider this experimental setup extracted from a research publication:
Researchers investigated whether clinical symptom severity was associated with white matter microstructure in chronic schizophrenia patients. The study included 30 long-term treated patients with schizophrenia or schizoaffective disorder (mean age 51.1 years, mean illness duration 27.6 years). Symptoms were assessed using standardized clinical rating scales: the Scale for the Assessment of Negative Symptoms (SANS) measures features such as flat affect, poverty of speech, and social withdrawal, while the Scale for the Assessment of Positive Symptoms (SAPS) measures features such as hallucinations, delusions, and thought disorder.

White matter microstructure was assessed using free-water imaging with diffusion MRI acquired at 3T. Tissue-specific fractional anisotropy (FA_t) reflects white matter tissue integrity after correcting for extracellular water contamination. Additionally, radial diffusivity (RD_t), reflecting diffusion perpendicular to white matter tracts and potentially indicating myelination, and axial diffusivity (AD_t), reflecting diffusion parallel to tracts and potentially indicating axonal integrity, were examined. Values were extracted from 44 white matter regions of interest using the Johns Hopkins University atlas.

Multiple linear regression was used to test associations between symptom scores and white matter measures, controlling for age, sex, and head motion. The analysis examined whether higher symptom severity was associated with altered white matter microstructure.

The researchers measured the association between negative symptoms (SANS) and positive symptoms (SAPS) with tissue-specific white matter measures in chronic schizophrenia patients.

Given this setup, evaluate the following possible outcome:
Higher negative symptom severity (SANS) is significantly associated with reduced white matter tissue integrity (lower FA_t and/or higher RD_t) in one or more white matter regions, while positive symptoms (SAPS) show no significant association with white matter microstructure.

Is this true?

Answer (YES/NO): NO